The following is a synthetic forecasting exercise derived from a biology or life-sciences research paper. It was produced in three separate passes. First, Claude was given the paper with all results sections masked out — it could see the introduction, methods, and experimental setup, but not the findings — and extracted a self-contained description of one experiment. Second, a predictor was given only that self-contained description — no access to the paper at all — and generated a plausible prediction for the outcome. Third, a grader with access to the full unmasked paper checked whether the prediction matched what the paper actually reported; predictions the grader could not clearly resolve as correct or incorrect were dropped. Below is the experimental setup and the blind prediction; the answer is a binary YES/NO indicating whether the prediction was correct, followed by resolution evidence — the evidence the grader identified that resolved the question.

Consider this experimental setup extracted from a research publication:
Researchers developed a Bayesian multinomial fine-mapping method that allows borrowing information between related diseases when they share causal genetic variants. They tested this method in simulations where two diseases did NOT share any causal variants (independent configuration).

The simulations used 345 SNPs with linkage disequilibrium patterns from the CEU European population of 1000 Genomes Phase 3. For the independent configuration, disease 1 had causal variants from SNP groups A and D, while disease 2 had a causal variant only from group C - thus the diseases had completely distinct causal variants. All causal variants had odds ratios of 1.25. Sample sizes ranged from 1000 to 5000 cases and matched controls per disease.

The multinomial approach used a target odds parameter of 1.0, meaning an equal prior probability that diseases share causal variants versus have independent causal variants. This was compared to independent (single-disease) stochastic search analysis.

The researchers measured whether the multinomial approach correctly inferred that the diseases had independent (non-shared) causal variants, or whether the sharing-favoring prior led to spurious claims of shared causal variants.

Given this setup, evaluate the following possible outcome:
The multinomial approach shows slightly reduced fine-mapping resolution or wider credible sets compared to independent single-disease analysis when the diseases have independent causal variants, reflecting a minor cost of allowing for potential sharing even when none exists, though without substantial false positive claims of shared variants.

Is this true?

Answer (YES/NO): YES